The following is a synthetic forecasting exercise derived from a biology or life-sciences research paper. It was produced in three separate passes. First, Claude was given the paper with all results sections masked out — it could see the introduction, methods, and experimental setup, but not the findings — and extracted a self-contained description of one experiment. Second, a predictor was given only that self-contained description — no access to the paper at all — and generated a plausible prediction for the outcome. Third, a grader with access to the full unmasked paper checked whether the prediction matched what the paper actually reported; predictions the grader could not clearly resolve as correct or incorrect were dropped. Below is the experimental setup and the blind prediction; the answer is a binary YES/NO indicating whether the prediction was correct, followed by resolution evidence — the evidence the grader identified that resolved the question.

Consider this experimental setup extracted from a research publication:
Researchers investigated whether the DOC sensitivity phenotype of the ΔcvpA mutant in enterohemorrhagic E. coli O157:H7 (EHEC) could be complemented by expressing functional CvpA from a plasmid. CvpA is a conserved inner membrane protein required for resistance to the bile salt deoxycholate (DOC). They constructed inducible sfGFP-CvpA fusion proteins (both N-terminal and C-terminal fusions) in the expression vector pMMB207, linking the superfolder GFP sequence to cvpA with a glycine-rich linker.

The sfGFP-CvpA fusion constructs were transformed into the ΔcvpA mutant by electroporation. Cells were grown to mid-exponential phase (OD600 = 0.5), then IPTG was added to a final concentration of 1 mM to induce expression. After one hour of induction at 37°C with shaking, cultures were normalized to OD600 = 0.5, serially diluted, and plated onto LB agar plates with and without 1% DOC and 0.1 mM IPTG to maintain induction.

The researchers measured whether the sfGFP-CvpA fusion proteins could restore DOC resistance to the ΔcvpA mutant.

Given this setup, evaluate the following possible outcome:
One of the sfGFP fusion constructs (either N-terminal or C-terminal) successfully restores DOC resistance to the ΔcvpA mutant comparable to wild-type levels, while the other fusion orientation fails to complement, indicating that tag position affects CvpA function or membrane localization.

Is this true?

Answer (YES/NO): YES